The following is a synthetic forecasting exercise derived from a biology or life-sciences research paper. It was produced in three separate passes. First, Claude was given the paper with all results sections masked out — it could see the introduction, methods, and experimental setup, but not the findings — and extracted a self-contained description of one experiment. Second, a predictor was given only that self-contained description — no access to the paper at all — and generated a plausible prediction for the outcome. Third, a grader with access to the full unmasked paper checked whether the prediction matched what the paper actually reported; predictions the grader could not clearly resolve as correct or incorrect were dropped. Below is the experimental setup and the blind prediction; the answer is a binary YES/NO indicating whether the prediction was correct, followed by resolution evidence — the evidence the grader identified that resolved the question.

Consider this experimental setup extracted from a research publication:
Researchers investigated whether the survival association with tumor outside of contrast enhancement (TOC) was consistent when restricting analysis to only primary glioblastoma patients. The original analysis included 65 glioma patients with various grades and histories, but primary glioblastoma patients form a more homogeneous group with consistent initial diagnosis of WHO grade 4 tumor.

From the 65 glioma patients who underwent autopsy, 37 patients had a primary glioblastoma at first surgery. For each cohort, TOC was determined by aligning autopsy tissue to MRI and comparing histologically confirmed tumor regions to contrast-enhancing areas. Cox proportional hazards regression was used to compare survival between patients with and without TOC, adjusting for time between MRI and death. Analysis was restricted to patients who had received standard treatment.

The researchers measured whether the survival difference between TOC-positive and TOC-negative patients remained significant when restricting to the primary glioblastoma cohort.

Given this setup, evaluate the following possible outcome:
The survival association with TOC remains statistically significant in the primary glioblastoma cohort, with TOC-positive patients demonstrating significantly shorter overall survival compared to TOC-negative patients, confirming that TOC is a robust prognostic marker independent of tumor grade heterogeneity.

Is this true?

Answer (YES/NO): YES